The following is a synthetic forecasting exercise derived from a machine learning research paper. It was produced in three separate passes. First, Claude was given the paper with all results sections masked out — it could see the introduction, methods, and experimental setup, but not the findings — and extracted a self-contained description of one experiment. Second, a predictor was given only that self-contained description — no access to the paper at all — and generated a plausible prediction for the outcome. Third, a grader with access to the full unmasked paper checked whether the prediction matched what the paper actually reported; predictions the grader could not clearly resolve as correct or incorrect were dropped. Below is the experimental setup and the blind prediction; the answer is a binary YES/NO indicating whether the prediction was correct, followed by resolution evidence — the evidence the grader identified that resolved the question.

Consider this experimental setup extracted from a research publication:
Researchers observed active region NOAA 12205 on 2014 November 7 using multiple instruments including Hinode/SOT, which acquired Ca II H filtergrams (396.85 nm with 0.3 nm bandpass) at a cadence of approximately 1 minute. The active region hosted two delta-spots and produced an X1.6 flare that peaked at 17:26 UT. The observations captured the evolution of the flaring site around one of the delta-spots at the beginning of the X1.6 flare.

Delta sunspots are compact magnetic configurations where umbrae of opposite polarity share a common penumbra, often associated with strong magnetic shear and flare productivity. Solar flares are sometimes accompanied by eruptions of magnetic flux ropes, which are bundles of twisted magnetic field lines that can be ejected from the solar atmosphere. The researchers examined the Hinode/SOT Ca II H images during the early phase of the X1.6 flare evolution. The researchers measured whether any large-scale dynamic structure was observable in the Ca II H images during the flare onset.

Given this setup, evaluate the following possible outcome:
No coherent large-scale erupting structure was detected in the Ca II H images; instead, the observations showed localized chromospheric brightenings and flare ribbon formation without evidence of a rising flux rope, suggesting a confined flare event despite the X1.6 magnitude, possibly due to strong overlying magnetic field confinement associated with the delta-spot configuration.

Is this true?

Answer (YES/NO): NO